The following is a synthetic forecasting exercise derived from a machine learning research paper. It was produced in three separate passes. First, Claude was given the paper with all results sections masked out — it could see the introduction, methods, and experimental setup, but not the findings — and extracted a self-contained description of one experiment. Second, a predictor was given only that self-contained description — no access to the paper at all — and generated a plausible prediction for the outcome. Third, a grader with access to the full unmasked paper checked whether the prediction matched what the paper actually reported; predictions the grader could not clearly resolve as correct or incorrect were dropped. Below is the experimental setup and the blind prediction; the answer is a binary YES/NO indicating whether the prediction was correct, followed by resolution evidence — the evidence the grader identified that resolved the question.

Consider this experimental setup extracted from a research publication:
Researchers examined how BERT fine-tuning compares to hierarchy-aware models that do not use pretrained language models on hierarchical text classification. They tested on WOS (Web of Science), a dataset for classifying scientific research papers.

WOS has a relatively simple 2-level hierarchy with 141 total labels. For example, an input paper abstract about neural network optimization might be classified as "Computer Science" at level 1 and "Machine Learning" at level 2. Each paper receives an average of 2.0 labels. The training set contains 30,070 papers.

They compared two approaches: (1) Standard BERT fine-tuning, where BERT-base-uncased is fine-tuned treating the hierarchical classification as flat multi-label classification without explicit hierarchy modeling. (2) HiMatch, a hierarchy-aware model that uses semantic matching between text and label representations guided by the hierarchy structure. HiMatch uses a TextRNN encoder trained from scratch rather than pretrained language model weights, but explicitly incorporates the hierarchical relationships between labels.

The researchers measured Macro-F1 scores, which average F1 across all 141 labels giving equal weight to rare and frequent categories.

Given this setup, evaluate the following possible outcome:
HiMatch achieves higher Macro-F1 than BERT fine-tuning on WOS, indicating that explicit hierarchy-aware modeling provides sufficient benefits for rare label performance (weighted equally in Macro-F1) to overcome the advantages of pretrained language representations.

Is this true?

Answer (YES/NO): YES